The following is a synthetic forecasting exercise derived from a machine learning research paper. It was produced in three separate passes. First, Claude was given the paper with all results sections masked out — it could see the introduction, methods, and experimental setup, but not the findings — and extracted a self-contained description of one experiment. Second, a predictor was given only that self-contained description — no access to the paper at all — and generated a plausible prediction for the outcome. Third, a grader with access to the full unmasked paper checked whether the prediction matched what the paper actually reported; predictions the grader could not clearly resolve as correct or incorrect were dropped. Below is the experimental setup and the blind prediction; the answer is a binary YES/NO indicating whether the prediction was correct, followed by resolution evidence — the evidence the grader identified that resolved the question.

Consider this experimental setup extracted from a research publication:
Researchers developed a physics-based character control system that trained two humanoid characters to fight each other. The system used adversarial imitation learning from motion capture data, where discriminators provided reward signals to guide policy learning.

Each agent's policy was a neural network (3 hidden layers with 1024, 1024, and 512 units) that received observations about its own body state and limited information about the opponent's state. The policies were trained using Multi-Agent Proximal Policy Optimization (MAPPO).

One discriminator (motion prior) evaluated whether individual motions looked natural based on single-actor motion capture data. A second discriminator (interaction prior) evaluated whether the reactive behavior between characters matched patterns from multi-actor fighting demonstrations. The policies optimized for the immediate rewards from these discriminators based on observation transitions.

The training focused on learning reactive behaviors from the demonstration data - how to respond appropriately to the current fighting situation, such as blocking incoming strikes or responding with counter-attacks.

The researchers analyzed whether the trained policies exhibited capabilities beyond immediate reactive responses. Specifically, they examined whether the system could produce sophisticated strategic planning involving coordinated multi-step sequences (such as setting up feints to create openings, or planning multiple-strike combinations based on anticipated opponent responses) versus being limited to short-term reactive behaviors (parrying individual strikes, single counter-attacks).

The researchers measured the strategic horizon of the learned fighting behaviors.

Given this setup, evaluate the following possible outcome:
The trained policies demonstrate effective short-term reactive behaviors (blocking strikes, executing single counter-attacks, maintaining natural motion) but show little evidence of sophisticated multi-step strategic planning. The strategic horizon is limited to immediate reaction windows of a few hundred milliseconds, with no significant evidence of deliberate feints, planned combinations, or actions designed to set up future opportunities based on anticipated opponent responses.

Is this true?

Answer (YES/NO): YES